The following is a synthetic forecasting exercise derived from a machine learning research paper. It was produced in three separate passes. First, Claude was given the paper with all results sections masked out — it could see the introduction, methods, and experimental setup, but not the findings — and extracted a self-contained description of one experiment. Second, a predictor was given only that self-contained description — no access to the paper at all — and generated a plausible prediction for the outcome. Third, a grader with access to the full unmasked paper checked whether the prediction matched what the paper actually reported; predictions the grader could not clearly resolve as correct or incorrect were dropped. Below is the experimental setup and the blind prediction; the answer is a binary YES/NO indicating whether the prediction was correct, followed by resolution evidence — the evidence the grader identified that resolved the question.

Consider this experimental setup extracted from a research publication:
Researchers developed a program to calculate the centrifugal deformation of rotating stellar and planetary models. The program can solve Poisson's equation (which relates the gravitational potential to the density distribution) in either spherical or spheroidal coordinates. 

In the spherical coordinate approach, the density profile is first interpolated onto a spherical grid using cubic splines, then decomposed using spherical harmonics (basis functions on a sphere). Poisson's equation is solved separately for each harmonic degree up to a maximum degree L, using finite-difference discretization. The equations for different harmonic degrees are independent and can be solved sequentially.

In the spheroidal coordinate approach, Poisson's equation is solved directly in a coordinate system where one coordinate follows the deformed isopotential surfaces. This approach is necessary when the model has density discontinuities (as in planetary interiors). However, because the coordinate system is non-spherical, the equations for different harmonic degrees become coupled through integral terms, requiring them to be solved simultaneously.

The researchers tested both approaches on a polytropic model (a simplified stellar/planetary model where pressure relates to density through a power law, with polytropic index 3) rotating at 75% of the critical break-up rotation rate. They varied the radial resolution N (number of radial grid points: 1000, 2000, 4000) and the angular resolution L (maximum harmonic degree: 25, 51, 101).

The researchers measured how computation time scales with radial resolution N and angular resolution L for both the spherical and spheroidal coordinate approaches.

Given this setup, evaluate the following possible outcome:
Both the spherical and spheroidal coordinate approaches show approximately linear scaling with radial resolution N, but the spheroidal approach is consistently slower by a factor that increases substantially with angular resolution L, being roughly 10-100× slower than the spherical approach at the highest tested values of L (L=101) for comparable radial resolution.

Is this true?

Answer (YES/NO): YES